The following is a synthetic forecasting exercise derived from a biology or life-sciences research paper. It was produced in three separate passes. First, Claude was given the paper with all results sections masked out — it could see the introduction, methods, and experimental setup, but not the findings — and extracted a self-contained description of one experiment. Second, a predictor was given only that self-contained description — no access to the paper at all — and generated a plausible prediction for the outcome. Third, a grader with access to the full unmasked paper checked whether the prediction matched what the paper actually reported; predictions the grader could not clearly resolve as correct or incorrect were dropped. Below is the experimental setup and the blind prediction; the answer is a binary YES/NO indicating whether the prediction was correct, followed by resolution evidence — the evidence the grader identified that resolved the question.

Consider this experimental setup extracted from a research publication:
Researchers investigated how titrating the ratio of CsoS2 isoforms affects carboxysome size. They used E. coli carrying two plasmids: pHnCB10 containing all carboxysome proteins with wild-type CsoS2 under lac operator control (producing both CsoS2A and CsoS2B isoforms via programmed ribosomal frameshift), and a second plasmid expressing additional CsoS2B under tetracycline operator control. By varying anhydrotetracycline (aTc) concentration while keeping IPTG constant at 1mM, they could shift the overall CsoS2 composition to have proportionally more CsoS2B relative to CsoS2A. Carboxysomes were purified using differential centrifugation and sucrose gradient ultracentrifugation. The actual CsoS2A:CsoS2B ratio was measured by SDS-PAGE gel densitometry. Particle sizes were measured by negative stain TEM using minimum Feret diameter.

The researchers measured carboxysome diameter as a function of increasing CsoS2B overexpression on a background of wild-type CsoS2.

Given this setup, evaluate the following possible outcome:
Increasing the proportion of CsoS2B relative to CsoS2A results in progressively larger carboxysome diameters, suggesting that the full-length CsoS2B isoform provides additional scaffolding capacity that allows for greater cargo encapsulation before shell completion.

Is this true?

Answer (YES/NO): NO